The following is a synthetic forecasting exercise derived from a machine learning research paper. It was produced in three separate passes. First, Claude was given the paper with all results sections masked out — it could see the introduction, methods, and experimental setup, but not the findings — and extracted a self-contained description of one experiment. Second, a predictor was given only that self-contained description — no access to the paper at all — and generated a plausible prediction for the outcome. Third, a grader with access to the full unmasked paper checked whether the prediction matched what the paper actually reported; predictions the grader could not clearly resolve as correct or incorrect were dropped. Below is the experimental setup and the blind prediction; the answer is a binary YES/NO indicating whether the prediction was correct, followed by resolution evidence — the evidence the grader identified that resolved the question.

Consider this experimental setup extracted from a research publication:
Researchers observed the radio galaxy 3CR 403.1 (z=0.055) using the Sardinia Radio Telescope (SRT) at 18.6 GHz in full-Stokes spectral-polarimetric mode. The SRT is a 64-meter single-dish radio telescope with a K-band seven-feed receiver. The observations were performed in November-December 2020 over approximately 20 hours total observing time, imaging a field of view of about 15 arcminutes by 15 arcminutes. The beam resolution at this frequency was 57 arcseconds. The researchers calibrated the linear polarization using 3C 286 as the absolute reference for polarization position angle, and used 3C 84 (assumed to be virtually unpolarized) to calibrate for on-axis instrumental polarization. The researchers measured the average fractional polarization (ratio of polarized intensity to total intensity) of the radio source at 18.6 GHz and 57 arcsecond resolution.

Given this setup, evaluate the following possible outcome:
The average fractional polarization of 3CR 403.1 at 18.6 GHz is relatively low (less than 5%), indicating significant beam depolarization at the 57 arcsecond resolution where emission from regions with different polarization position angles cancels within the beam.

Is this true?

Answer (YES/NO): NO